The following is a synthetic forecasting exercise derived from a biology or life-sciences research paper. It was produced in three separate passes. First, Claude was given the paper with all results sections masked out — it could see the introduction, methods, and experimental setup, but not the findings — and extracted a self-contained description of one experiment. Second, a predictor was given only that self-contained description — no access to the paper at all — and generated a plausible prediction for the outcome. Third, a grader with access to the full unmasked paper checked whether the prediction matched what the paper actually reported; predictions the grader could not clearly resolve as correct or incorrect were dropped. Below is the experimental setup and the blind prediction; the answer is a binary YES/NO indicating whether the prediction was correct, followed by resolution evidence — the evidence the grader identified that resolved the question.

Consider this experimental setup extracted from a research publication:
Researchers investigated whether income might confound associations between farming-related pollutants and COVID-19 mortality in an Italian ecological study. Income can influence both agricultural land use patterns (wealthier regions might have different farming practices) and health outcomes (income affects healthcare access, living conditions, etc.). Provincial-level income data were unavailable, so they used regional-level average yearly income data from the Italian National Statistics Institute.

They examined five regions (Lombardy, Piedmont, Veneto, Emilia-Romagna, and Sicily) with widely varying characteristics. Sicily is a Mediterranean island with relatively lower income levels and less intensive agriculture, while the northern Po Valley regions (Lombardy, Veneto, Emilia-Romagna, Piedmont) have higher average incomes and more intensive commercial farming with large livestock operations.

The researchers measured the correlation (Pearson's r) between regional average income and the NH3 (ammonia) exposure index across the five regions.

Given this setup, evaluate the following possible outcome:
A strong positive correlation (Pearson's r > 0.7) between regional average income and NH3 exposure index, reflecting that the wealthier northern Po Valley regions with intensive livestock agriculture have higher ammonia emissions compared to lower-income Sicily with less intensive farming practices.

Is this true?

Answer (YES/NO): NO